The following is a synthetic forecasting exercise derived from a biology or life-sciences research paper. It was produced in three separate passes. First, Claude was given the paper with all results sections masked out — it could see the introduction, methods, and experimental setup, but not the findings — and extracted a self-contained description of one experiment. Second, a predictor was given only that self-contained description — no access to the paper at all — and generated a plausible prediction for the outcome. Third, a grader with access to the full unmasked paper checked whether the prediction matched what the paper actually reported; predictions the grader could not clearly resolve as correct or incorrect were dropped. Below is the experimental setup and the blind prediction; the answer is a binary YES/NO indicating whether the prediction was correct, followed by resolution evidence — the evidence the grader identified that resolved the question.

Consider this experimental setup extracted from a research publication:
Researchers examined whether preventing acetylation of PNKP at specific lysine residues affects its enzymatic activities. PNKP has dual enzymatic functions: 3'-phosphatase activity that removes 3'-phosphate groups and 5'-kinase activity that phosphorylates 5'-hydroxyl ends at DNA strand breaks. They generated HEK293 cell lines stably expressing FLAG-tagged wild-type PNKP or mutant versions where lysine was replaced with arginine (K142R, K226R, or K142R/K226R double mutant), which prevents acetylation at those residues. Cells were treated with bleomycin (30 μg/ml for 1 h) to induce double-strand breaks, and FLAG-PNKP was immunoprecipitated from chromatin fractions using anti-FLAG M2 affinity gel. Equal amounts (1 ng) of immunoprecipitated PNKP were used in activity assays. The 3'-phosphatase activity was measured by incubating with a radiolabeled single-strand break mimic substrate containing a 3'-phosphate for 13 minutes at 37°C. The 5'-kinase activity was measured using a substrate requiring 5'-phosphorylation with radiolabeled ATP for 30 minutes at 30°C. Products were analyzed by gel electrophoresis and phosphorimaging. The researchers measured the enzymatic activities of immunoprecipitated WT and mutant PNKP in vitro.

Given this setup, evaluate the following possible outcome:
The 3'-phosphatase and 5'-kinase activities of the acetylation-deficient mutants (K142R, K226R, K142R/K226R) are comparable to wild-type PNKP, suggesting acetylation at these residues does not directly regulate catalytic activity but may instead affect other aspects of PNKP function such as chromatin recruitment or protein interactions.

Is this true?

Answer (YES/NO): YES